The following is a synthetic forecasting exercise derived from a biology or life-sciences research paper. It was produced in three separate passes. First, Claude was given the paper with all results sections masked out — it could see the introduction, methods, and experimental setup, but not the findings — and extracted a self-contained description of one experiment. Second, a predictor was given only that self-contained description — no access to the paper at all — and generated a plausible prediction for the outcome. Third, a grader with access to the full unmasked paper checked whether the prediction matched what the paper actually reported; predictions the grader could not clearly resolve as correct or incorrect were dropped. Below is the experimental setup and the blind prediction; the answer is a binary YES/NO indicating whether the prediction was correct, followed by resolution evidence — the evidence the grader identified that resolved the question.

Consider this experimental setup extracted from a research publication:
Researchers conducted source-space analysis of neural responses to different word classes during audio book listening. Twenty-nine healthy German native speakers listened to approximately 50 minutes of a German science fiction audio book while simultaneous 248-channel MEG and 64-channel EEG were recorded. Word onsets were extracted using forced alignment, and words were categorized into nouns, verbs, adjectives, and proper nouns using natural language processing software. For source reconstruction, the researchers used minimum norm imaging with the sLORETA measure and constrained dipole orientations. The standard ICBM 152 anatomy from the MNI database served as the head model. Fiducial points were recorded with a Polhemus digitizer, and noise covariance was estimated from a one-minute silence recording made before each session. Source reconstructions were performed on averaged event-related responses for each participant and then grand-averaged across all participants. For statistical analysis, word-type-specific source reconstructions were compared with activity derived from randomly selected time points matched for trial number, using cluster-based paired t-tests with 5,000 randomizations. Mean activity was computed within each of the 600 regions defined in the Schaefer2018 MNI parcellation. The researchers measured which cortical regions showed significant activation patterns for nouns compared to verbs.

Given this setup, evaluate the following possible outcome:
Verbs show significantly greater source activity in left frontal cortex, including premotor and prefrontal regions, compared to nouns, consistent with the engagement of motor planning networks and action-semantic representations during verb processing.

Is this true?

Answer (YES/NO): NO